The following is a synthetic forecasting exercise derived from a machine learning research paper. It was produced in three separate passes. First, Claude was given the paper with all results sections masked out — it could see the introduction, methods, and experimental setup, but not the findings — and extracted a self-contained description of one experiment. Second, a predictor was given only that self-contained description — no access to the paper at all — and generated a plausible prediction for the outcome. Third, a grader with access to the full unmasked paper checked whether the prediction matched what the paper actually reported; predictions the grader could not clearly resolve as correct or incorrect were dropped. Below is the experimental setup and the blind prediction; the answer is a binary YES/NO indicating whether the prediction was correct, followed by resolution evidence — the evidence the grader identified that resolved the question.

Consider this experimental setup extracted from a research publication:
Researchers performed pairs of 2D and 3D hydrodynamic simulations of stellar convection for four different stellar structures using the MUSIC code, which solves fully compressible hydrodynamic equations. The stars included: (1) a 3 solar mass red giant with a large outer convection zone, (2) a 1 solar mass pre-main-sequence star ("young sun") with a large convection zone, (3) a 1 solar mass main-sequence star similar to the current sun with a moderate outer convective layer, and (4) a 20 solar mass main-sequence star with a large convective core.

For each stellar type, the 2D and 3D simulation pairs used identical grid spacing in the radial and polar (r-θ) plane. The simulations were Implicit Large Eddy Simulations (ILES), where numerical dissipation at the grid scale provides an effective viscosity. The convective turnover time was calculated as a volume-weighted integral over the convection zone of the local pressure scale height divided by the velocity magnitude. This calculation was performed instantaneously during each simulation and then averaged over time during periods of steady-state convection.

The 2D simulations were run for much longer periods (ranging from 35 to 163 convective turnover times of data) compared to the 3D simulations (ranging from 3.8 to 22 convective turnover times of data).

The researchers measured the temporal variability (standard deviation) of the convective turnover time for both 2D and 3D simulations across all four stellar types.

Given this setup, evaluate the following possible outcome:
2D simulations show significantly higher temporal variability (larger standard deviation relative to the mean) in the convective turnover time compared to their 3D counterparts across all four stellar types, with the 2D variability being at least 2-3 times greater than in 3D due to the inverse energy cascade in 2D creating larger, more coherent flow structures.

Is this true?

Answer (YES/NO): NO